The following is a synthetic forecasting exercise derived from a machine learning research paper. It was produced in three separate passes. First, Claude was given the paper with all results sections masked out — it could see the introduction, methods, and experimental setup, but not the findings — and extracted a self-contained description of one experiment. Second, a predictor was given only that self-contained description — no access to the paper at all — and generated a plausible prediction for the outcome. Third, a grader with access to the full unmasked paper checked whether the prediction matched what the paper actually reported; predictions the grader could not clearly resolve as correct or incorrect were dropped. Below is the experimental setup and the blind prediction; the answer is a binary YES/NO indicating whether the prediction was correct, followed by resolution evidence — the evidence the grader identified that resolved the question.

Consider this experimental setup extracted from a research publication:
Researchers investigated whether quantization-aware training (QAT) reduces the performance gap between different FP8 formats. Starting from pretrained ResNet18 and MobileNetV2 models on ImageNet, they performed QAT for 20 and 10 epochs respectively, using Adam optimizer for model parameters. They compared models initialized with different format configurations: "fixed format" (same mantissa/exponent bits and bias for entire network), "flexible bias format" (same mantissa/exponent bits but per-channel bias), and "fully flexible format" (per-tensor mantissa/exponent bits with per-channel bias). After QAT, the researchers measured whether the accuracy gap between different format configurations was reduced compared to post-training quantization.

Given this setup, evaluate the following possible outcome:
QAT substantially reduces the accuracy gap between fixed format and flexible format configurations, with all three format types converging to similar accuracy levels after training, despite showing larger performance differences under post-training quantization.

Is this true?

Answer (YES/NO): YES